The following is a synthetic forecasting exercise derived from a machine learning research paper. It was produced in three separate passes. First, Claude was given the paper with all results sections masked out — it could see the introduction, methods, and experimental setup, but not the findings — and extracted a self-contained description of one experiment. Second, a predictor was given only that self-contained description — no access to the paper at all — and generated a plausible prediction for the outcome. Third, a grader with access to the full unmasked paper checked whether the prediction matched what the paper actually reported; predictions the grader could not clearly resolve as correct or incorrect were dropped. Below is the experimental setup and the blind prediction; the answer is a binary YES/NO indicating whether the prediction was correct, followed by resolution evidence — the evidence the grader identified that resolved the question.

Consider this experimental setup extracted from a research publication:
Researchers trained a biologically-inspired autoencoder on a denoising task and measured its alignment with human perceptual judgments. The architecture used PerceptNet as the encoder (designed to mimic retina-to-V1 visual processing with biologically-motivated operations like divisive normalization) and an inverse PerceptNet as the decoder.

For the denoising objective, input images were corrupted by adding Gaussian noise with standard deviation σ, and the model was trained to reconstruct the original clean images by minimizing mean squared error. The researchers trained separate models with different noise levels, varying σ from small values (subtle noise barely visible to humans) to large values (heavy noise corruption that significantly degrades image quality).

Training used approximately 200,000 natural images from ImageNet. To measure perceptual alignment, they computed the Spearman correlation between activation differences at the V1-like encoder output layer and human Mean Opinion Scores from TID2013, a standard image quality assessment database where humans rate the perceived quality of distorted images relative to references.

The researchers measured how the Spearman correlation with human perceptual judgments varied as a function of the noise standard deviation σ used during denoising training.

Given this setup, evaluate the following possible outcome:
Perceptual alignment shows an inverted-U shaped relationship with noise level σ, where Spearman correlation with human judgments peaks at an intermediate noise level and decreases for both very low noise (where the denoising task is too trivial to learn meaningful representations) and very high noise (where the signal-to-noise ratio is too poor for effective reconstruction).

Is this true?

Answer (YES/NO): YES